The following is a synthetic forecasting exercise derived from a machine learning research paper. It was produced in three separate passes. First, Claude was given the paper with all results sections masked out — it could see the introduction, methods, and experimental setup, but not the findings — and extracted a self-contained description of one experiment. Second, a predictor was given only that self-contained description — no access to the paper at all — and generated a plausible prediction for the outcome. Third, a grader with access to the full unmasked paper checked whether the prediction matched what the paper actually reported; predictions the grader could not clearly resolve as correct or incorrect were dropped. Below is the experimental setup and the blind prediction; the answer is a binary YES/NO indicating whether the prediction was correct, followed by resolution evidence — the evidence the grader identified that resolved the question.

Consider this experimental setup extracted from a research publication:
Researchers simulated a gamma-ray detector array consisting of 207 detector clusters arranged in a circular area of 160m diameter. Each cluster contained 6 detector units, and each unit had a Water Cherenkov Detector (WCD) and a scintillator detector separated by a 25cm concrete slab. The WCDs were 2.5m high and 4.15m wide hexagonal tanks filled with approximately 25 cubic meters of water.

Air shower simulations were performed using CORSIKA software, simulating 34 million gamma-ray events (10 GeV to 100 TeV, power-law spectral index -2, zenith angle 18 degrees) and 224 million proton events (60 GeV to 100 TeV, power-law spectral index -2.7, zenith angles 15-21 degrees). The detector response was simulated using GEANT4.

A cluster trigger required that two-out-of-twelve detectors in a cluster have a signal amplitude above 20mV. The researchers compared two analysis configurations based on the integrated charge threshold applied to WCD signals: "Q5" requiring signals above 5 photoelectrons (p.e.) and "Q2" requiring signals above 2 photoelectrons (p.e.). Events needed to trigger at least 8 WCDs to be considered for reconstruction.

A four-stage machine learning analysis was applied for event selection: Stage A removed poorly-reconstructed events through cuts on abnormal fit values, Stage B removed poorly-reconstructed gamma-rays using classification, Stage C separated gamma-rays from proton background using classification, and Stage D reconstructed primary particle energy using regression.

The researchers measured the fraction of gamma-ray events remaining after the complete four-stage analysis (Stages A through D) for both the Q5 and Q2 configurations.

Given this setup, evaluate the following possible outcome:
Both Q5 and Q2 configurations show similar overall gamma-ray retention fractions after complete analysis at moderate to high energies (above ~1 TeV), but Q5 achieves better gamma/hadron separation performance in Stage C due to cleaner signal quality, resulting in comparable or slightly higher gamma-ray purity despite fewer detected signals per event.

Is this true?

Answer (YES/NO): NO